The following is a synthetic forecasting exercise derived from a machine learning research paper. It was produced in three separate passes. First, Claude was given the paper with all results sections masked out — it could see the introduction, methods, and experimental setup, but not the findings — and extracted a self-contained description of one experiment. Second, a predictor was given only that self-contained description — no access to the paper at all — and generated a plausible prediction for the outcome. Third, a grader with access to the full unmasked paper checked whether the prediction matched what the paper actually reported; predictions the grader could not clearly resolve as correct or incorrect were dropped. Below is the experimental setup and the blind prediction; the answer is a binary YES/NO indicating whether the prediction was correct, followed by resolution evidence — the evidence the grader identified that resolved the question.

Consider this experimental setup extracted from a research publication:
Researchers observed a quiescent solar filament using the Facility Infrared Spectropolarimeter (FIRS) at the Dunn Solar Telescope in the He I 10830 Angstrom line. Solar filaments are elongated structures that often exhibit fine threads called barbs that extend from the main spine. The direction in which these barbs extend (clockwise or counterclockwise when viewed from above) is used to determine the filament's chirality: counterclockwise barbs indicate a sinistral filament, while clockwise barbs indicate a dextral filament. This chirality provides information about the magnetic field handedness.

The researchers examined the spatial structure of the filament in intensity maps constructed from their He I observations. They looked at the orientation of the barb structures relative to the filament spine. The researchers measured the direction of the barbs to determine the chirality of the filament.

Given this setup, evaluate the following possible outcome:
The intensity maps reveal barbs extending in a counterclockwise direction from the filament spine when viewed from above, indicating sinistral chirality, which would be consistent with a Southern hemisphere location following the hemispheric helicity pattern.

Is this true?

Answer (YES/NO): YES